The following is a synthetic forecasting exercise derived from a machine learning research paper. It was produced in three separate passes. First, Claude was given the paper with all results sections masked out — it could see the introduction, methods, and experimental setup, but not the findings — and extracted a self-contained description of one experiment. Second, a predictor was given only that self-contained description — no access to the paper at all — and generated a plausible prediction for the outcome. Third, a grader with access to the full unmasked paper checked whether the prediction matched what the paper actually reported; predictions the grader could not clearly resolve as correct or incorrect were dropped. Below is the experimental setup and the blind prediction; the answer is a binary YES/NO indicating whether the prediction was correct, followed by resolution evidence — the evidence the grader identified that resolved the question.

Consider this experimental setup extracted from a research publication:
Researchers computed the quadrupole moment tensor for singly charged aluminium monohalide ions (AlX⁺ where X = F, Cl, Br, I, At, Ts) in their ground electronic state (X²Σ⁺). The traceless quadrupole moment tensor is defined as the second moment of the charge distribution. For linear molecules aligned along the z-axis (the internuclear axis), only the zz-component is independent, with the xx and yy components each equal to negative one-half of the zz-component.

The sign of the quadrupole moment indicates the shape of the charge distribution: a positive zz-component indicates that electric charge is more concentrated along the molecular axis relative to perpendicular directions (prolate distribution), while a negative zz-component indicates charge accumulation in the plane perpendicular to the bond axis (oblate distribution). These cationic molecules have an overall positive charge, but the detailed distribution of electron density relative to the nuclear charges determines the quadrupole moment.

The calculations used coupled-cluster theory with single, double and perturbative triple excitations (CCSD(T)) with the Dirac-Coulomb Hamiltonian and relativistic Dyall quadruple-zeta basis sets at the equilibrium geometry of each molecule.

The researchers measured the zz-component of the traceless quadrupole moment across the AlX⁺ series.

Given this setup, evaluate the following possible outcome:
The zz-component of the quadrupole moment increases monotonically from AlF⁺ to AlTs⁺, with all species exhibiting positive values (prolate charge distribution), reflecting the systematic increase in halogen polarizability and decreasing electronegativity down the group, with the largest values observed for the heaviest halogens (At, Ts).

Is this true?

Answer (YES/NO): YES